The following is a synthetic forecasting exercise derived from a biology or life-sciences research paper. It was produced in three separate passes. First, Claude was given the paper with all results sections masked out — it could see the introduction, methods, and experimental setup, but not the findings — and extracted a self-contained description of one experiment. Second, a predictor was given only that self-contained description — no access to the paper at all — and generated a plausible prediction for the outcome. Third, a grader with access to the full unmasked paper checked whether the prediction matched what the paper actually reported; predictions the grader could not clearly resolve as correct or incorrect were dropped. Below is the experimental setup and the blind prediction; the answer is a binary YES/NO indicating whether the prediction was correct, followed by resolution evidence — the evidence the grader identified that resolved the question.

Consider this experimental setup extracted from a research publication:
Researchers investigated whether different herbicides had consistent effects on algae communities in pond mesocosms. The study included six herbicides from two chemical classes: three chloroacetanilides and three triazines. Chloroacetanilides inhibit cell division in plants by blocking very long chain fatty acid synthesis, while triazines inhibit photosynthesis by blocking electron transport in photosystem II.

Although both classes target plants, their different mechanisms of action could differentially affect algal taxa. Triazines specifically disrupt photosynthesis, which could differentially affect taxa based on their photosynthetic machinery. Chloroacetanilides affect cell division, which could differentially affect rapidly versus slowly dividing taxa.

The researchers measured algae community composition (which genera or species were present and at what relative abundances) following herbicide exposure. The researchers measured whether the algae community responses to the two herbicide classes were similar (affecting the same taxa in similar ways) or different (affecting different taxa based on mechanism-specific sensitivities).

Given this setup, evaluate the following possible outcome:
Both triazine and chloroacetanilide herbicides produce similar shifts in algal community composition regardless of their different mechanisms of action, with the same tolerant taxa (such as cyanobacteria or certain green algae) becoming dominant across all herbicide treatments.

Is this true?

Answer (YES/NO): NO